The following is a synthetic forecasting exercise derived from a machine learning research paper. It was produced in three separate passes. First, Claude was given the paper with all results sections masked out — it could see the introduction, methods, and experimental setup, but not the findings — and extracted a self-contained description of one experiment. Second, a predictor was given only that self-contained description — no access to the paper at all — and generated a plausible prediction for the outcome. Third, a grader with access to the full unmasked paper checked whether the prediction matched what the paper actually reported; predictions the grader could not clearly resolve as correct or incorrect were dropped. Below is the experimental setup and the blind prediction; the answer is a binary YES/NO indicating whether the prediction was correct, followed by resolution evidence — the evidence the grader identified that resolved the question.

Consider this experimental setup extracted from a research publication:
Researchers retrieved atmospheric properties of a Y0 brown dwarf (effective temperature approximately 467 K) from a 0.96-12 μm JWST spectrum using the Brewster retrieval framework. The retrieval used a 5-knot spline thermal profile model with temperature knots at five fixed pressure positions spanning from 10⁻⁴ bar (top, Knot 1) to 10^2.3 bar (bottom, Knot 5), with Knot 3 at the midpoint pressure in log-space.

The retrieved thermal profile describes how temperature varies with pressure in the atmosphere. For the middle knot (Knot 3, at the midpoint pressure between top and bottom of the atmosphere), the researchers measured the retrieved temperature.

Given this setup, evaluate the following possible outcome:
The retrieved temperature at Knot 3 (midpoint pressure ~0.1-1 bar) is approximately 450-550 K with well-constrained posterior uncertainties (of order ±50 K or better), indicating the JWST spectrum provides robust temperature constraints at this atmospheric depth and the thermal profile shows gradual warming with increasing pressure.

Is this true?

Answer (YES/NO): NO